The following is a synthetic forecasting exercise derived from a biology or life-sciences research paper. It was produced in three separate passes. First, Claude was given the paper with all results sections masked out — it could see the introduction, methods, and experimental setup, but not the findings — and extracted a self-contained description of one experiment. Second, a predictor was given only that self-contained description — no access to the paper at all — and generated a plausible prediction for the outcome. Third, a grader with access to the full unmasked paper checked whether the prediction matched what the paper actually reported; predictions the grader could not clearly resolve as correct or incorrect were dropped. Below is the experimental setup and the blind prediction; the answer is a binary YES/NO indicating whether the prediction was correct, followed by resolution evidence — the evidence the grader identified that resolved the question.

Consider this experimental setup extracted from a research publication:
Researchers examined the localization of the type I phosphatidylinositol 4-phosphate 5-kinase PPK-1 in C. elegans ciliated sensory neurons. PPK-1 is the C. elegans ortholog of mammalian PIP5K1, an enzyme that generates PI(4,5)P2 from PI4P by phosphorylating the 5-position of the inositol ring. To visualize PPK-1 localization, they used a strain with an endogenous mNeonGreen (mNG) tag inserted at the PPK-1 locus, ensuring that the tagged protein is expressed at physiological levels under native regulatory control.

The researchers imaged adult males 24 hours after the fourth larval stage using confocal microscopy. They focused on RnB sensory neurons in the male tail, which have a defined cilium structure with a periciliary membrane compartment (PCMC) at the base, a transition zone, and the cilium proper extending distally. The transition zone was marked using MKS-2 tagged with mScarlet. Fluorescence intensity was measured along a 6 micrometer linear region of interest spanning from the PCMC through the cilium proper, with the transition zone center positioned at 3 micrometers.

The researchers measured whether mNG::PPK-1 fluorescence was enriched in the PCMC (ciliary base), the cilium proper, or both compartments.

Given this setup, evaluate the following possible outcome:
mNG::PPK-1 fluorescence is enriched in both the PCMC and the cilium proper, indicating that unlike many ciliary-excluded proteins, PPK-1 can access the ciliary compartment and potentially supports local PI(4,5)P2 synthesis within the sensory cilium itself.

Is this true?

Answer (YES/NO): NO